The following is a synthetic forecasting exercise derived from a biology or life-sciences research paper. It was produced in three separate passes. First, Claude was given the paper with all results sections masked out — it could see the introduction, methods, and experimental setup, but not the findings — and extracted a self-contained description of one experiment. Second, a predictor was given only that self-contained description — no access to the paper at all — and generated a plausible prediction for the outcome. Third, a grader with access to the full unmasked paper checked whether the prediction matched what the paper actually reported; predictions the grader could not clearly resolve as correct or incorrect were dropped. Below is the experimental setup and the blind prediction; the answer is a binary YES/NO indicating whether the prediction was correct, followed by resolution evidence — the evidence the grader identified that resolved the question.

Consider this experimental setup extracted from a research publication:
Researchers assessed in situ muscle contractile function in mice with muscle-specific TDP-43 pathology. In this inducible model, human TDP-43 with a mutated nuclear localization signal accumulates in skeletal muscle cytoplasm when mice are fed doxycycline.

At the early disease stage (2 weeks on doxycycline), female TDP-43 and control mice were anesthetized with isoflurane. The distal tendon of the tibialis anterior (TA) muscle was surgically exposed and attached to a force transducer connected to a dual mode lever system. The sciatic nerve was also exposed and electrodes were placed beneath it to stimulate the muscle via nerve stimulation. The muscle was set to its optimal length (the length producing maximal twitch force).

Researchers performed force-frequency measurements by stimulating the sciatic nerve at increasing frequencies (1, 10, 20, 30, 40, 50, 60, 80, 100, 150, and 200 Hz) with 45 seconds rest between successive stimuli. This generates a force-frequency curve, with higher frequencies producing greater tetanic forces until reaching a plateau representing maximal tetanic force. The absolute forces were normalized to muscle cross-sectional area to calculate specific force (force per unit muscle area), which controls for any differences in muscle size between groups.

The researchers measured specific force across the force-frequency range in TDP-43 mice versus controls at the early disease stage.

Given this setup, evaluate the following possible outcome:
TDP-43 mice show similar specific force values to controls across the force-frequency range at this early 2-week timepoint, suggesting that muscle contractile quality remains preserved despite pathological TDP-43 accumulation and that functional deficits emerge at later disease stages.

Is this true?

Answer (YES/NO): NO